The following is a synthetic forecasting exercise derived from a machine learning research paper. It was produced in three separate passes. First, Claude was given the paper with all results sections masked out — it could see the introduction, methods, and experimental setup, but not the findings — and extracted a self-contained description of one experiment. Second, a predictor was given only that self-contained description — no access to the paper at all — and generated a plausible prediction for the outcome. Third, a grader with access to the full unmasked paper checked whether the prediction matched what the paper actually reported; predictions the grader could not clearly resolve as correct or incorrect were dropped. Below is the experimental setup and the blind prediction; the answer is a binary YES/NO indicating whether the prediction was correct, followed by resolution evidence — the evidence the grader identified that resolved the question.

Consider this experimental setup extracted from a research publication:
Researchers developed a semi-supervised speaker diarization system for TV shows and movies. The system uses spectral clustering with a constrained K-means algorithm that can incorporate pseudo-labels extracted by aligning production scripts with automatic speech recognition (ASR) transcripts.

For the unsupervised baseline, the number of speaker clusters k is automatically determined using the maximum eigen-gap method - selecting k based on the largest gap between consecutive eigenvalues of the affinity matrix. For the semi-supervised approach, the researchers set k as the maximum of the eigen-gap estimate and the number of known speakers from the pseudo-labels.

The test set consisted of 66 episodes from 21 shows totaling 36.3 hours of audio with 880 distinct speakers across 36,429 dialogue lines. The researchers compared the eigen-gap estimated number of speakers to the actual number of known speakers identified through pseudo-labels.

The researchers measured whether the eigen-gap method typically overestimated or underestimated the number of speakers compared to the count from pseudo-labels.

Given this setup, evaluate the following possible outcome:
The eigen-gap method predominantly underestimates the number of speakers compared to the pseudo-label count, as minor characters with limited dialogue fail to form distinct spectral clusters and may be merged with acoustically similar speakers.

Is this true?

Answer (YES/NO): YES